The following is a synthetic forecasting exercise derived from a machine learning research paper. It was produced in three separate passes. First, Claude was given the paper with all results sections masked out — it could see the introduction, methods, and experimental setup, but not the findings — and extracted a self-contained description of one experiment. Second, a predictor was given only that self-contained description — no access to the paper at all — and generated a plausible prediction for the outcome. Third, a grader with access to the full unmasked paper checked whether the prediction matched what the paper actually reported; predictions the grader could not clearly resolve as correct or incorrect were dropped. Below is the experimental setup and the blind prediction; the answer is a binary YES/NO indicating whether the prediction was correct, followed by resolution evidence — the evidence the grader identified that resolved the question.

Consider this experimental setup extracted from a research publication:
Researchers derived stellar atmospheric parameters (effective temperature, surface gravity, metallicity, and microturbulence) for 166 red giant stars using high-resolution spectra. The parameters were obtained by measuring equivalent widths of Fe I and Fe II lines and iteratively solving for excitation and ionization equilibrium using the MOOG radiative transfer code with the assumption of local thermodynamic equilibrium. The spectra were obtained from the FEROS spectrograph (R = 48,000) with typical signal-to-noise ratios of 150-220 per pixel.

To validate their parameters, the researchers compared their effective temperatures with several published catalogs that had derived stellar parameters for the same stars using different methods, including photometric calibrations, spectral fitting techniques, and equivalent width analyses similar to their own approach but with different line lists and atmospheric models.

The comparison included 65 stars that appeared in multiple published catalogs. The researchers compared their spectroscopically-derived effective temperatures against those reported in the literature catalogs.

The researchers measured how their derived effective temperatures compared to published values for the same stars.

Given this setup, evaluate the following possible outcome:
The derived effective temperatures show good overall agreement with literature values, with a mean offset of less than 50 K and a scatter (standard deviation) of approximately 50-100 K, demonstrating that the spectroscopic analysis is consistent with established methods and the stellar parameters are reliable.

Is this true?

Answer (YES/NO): NO